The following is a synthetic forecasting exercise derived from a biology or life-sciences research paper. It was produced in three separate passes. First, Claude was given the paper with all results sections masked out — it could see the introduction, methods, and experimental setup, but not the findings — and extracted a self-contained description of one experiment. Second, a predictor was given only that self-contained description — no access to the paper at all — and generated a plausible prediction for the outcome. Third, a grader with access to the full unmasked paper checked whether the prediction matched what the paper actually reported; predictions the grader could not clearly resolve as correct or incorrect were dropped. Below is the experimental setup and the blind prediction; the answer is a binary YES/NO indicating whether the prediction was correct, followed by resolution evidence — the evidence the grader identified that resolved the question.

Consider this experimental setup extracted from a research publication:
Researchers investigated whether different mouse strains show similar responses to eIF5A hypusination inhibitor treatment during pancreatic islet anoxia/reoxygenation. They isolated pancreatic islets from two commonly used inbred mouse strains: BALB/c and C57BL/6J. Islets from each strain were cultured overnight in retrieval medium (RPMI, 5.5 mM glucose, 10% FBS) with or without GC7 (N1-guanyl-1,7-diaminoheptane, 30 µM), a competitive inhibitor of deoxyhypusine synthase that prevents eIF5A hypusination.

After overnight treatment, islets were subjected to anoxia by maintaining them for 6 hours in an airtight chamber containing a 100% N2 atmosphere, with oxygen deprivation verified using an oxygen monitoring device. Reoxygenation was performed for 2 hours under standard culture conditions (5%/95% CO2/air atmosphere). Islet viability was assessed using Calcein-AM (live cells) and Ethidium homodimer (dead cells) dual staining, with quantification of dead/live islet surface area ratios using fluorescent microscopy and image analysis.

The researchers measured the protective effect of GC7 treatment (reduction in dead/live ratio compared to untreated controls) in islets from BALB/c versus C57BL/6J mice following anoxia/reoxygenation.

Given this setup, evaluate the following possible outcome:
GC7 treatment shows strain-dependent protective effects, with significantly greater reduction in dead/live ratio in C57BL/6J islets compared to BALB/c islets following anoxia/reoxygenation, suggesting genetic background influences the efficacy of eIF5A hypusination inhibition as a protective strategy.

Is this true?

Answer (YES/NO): NO